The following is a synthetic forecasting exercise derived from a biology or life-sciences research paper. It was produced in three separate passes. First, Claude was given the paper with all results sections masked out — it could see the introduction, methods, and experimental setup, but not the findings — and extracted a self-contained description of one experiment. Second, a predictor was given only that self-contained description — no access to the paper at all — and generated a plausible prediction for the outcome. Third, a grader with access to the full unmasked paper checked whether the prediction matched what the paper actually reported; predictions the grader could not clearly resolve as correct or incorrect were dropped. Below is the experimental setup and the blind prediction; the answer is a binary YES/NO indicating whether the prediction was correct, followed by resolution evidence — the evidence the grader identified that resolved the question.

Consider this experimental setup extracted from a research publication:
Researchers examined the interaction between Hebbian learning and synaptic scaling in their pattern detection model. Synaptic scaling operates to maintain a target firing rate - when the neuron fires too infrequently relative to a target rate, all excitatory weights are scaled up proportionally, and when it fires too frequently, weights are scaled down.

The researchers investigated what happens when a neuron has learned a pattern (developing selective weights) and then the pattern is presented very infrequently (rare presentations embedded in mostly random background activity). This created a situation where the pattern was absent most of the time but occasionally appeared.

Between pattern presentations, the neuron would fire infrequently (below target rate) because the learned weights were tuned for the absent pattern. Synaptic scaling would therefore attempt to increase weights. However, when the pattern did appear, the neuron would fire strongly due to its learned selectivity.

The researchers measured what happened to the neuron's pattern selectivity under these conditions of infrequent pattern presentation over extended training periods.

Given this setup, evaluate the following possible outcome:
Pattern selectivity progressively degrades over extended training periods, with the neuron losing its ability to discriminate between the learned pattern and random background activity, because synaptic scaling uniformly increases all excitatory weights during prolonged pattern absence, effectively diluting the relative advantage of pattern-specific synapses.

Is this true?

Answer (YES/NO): NO